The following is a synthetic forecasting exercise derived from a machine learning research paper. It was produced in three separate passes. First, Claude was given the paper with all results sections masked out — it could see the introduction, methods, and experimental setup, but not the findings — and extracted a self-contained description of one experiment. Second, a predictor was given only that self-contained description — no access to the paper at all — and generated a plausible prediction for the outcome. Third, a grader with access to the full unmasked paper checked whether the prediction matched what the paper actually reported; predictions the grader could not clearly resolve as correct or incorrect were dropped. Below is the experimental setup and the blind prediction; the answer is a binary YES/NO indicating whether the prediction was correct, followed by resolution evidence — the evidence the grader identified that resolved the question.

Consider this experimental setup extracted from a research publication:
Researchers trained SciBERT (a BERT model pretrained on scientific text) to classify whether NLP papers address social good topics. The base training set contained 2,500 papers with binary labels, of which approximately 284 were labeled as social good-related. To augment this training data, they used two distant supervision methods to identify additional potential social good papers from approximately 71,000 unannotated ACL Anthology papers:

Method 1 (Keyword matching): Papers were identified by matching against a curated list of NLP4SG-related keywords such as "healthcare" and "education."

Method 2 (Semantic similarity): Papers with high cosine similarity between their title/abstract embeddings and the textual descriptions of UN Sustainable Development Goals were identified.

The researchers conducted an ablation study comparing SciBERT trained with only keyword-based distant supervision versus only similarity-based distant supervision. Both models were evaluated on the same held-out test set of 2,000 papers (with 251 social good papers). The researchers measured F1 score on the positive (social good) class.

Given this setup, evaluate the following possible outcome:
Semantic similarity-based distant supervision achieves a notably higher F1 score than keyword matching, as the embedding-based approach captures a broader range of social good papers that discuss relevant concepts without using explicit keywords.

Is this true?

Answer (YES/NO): NO